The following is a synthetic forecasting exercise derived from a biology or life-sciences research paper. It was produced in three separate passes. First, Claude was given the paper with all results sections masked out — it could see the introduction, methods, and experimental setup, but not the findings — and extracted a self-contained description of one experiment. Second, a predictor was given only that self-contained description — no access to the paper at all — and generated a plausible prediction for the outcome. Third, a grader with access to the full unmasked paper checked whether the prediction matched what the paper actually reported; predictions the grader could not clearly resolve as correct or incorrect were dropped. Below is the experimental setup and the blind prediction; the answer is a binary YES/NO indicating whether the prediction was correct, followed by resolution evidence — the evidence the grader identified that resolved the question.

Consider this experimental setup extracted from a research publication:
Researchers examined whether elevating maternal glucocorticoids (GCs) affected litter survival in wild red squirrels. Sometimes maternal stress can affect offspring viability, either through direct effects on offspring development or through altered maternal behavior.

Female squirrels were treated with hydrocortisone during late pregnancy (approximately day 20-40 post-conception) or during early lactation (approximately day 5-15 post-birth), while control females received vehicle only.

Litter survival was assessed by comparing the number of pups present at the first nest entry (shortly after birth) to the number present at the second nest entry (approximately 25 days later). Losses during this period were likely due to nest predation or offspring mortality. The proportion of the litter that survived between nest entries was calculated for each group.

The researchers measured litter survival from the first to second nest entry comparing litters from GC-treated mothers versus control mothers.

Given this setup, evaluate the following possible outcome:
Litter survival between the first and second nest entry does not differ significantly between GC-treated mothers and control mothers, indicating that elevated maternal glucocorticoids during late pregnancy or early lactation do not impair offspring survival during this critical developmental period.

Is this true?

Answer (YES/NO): YES